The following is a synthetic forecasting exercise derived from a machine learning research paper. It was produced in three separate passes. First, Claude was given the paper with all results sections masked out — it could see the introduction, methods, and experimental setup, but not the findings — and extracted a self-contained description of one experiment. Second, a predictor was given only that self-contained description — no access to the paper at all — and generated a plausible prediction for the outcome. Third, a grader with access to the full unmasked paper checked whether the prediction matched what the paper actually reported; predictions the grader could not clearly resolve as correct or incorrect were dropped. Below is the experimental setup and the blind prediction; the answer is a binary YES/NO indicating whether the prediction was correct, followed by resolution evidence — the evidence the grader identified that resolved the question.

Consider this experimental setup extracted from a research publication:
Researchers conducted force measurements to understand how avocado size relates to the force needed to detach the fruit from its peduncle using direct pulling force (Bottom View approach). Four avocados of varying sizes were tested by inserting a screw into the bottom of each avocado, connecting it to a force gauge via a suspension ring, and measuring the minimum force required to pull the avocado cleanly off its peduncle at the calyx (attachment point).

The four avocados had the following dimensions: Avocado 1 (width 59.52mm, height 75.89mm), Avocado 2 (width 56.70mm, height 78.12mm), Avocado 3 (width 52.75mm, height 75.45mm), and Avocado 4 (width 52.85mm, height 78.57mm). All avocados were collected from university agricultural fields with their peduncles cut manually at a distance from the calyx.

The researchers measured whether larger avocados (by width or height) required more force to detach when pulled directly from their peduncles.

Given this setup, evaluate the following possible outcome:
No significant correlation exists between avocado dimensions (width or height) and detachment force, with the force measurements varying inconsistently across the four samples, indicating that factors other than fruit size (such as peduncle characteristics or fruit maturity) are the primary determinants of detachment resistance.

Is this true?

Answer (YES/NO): YES